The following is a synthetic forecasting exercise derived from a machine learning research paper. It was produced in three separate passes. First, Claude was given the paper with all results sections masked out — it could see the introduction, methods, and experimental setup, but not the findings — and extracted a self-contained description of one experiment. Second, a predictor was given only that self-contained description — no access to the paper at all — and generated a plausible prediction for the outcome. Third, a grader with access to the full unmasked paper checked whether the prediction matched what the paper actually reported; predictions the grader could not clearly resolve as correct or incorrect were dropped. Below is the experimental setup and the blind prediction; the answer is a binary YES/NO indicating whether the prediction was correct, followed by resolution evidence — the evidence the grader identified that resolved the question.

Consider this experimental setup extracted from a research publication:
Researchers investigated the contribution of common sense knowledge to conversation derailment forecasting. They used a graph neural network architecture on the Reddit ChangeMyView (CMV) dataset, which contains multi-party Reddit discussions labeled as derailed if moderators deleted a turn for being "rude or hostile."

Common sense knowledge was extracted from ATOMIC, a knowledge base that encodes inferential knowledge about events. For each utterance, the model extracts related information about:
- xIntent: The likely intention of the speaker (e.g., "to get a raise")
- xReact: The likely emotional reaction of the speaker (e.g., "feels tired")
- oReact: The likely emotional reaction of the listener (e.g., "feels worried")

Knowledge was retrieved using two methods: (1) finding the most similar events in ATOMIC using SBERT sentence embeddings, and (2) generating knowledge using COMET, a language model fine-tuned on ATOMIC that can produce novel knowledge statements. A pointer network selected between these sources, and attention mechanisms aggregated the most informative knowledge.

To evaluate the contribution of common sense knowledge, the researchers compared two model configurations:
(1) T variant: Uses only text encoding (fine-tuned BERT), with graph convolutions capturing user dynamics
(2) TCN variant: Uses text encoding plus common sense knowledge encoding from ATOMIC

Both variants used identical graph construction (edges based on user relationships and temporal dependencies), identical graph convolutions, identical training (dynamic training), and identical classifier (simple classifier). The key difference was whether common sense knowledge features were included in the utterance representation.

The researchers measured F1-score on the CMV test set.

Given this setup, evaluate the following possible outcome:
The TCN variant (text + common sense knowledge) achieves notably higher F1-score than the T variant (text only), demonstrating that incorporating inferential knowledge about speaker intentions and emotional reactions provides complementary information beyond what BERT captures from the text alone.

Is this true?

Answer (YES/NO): YES